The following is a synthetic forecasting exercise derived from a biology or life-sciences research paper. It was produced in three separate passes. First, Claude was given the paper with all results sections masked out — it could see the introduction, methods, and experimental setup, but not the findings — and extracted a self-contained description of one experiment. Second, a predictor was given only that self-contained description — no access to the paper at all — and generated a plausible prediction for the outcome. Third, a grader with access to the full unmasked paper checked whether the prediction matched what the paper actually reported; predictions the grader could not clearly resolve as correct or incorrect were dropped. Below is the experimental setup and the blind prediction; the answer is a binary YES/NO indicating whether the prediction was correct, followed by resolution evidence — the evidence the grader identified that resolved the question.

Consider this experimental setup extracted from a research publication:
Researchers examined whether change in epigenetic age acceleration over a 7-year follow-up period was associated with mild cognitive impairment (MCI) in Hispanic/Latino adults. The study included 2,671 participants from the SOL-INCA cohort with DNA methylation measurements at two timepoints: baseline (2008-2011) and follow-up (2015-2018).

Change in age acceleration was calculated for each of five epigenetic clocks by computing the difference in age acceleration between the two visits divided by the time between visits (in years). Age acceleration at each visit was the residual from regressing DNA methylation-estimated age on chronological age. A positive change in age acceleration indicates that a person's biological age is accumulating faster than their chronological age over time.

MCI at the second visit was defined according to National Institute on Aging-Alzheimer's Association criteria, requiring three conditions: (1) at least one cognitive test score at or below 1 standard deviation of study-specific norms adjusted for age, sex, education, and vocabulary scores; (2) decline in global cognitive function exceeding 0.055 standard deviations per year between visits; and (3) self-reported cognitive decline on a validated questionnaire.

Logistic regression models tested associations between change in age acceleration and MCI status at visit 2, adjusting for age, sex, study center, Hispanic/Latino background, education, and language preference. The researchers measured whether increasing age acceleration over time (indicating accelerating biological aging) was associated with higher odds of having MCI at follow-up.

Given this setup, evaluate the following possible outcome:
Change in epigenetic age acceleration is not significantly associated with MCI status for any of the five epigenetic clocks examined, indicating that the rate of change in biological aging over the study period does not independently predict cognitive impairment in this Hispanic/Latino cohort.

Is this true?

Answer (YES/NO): NO